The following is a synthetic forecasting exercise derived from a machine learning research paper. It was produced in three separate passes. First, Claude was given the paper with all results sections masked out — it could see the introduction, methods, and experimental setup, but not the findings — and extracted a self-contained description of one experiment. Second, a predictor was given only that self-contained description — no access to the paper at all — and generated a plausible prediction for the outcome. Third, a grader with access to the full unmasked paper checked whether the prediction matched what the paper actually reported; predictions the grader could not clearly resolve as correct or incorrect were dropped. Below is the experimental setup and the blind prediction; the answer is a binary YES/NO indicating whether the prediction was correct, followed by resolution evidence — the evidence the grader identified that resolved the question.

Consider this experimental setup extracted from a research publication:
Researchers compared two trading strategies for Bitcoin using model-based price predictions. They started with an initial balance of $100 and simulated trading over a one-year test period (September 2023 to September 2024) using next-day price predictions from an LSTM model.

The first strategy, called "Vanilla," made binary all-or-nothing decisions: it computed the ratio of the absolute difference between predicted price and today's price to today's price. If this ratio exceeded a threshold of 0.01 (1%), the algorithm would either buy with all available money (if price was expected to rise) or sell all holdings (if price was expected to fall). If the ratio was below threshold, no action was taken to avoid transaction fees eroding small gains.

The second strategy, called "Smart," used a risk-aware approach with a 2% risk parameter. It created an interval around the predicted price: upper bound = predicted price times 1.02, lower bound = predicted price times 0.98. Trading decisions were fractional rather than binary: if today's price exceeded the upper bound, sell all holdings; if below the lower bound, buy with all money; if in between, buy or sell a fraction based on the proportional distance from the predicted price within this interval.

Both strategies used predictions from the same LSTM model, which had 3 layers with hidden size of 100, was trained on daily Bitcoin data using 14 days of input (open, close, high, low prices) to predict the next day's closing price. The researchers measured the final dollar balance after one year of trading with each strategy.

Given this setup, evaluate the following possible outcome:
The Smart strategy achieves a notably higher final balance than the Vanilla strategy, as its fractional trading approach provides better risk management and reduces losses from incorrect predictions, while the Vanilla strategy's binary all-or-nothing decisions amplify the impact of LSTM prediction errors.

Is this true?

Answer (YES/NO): NO